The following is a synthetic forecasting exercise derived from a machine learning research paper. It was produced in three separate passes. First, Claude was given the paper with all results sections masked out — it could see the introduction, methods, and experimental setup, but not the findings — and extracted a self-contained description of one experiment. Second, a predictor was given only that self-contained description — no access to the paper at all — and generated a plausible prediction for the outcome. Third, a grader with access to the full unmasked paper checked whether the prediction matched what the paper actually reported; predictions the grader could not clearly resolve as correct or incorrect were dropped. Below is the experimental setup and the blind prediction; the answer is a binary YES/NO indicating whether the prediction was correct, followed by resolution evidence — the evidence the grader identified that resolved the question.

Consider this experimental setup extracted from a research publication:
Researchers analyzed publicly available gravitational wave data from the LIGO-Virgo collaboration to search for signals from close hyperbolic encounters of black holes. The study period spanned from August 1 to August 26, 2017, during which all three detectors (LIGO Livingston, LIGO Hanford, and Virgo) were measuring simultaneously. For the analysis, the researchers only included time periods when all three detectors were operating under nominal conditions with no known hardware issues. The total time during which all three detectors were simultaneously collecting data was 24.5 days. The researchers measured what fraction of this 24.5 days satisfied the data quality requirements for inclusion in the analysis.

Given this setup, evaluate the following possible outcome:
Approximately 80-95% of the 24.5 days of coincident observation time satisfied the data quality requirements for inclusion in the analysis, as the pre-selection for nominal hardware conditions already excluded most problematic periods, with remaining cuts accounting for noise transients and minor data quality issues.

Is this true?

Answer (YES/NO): NO